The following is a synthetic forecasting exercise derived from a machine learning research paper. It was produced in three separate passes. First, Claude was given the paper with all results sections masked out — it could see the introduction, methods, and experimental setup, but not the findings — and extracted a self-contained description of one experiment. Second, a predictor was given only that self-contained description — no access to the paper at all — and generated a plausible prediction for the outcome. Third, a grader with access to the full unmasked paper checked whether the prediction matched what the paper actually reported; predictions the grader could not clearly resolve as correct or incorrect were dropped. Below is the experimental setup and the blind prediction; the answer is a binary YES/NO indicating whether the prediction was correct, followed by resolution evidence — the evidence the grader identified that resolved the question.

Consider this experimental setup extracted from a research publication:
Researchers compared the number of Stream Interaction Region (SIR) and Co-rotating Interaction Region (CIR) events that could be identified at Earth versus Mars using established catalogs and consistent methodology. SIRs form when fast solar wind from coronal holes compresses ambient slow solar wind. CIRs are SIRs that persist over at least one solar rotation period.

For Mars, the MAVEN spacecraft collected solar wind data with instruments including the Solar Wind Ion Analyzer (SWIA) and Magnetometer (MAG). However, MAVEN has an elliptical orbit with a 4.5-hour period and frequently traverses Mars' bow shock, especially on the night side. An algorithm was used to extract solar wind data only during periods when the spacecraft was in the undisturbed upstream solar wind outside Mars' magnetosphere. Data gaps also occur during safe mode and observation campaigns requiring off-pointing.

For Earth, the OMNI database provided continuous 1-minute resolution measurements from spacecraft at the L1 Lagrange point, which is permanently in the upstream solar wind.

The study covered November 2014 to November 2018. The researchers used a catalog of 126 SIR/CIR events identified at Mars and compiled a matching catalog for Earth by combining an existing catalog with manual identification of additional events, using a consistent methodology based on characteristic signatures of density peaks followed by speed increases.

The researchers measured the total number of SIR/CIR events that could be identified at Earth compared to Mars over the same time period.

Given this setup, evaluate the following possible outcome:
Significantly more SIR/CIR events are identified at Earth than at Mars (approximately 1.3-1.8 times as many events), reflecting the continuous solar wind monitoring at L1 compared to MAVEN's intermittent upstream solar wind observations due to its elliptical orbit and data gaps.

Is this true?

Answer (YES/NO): NO